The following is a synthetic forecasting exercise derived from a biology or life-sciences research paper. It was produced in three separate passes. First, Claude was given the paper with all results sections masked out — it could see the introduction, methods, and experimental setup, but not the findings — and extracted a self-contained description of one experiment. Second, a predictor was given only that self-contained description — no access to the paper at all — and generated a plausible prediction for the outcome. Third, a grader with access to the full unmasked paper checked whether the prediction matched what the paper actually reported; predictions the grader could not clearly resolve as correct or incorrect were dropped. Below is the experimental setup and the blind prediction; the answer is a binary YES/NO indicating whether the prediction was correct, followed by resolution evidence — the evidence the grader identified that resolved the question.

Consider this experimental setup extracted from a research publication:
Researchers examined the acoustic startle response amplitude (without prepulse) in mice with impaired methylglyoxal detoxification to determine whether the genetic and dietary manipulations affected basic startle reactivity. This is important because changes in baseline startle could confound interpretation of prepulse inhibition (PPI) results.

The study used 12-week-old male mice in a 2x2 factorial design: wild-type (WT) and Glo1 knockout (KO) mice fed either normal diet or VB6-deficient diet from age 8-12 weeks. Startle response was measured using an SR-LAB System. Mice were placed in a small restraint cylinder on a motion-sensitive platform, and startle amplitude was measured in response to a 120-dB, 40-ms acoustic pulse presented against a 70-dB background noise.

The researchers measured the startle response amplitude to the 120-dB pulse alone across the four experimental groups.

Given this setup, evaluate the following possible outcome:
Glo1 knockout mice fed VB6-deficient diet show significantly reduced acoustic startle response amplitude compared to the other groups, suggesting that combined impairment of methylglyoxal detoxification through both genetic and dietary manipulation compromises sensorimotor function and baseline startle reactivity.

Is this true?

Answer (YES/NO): NO